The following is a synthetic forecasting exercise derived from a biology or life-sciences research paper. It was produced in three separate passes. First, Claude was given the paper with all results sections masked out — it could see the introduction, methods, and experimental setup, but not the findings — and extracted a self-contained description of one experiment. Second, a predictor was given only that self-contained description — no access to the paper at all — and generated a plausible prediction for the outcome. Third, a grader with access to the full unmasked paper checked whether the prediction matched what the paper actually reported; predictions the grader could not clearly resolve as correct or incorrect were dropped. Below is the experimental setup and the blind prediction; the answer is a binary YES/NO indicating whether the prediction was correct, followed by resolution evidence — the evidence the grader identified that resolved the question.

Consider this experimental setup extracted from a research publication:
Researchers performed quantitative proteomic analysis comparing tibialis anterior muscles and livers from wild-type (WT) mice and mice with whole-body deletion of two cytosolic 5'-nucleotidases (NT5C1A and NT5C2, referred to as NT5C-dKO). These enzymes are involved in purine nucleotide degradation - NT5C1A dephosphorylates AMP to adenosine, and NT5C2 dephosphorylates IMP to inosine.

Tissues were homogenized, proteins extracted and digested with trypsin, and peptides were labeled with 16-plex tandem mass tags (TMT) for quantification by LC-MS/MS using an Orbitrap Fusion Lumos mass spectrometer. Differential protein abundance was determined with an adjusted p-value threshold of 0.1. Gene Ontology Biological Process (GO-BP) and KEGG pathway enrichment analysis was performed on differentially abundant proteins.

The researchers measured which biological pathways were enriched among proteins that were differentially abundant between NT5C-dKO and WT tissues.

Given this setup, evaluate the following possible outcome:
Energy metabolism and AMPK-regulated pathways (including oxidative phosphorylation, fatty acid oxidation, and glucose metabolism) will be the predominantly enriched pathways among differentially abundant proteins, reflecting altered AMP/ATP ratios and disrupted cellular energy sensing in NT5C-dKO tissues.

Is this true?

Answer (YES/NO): NO